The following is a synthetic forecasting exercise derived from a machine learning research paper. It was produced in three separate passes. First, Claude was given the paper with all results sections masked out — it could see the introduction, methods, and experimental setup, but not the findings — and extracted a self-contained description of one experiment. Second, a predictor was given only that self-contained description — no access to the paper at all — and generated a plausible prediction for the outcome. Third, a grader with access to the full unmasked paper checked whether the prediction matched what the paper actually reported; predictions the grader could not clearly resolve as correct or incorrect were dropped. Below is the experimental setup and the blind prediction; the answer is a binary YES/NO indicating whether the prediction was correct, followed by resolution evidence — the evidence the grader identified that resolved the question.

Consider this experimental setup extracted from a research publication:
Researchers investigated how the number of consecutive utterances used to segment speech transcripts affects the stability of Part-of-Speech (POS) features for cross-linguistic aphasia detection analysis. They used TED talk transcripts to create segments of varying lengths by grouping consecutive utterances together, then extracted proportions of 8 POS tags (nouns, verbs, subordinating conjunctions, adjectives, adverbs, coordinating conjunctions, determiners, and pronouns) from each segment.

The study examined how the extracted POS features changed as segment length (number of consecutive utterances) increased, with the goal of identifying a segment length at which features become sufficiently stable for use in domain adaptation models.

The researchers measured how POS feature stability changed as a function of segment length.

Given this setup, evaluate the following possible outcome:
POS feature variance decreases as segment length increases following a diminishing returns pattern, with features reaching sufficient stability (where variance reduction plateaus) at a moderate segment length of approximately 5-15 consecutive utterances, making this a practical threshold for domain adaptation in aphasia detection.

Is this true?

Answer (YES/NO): NO